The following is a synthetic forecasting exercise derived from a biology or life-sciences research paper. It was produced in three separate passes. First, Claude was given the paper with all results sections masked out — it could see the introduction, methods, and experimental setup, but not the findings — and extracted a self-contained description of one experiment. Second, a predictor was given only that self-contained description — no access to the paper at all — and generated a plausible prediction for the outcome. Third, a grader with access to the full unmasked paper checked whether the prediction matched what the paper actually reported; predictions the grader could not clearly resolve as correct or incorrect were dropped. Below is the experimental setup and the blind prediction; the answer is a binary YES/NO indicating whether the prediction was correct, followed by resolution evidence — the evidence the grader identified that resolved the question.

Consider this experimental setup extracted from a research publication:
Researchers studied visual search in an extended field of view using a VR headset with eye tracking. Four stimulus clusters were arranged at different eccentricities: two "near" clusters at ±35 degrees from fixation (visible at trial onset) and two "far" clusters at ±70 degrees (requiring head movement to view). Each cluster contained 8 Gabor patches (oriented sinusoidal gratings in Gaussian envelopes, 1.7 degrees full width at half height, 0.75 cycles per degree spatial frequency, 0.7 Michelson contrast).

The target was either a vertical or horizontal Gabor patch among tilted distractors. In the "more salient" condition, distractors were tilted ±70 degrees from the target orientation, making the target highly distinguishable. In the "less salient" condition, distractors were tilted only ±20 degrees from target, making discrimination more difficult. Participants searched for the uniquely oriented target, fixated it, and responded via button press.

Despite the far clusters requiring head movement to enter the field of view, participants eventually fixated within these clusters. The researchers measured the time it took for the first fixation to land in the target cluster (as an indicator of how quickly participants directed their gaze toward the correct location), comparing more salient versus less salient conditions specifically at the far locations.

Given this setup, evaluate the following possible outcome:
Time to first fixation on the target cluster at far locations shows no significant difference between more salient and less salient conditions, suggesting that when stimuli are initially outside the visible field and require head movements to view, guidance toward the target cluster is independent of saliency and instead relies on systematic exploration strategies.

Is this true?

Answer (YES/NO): YES